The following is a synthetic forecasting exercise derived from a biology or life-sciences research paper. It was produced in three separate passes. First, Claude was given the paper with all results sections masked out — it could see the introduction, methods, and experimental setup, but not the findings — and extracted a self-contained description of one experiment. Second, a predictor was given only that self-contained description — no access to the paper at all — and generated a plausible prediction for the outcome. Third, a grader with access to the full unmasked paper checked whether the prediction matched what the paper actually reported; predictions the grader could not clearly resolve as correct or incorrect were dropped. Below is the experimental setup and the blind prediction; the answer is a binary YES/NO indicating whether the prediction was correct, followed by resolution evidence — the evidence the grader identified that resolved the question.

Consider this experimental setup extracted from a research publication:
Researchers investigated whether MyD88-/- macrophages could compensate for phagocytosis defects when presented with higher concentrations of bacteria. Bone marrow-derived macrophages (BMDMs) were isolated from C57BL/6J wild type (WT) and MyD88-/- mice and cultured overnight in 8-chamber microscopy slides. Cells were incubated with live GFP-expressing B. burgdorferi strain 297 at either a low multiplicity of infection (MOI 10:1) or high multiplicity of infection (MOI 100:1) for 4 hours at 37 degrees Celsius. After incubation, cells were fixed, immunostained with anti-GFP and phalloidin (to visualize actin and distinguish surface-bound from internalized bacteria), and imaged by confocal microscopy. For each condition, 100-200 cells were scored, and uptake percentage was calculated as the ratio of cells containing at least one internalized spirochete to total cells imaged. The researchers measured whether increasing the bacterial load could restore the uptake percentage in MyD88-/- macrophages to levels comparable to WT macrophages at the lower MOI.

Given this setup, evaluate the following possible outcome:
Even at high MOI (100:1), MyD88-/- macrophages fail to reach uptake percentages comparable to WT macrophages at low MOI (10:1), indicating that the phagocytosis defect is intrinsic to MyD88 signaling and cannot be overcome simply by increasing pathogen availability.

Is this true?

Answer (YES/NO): NO